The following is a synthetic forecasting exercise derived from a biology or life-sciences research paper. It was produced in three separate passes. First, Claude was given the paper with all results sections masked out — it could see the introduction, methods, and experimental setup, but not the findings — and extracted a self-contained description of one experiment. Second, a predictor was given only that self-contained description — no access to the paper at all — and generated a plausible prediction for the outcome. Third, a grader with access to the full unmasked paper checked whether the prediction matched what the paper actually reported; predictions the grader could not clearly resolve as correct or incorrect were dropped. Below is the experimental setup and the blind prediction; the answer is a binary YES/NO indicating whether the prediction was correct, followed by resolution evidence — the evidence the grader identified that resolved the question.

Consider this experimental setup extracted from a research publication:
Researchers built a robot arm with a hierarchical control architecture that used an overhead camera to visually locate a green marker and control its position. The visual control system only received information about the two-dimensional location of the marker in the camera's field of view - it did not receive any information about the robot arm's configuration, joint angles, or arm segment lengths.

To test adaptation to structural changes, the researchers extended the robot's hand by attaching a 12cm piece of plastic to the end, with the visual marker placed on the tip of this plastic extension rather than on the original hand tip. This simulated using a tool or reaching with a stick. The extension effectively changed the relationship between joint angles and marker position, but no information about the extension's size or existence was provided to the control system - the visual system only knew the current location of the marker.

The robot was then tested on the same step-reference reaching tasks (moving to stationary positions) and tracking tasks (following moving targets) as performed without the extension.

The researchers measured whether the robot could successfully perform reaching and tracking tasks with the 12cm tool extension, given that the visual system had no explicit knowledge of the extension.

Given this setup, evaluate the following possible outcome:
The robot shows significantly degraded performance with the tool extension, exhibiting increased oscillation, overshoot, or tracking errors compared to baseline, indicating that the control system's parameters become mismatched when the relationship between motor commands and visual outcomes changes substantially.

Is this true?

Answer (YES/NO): NO